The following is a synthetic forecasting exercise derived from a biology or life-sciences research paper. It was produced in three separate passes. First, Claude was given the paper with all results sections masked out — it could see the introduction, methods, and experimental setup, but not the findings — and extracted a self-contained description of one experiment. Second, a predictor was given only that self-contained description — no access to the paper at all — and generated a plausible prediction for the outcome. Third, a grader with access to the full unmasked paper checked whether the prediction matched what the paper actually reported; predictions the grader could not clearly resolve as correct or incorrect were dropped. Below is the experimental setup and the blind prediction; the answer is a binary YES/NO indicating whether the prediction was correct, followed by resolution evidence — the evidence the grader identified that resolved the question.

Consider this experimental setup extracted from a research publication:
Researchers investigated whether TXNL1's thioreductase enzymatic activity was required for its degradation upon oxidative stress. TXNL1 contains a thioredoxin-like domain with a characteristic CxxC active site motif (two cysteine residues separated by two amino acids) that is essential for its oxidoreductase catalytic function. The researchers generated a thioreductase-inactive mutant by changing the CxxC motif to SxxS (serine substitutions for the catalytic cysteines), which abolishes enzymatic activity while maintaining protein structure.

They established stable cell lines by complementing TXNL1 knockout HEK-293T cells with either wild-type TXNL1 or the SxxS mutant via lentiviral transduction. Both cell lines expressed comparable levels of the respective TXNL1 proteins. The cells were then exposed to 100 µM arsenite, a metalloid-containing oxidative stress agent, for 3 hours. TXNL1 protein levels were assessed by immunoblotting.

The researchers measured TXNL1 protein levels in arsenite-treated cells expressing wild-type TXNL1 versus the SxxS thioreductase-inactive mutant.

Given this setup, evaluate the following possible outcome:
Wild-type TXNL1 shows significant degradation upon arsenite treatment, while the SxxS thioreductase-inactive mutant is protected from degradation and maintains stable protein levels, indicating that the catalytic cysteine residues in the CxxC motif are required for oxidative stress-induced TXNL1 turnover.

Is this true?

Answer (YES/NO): YES